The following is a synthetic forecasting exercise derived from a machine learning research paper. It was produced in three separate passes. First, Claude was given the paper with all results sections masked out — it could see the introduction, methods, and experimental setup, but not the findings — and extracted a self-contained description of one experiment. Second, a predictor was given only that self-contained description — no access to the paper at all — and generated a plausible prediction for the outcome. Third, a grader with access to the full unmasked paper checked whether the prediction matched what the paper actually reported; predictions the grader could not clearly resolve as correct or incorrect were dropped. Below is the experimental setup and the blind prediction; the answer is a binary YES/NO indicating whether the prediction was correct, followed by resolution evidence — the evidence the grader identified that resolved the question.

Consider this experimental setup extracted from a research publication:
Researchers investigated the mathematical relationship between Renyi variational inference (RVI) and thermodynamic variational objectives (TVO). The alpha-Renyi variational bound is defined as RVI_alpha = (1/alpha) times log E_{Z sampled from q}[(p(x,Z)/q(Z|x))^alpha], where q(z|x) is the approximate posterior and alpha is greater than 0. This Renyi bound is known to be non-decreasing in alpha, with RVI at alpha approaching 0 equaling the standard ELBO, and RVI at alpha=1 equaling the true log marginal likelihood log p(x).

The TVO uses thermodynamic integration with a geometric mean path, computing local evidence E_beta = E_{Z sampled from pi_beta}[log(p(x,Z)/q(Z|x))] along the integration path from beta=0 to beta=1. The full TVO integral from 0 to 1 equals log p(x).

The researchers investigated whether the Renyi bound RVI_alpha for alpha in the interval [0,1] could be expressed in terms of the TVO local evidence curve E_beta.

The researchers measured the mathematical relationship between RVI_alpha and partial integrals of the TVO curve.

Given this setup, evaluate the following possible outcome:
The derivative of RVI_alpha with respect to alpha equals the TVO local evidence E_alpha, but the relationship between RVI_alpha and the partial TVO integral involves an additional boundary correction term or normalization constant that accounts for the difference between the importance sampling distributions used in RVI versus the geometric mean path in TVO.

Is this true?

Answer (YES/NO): NO